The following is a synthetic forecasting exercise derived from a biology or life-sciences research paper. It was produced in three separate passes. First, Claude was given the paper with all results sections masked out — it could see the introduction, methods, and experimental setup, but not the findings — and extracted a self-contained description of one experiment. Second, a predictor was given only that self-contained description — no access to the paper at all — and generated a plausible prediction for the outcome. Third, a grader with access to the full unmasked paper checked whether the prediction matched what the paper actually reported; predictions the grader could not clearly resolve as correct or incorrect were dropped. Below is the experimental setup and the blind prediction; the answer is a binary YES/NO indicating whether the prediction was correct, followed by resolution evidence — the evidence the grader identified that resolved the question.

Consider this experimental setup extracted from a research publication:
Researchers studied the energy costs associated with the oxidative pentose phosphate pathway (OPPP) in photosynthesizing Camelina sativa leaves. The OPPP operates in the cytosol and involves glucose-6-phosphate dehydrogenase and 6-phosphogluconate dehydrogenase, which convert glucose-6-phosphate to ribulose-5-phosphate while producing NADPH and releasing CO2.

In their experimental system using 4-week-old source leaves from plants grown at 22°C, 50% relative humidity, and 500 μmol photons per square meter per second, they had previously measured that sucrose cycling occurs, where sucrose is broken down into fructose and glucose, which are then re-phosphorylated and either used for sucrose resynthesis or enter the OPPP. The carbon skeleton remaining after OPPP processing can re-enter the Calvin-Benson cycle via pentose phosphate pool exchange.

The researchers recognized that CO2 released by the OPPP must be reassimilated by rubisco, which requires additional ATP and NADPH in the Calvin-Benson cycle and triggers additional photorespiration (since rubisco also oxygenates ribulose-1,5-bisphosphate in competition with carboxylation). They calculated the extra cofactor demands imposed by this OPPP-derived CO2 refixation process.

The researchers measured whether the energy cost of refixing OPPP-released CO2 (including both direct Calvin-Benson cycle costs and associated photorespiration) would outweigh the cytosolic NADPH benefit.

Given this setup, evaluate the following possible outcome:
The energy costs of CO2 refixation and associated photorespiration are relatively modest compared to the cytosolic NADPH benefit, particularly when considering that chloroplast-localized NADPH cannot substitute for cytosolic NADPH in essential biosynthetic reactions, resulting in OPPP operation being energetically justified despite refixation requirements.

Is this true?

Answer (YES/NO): NO